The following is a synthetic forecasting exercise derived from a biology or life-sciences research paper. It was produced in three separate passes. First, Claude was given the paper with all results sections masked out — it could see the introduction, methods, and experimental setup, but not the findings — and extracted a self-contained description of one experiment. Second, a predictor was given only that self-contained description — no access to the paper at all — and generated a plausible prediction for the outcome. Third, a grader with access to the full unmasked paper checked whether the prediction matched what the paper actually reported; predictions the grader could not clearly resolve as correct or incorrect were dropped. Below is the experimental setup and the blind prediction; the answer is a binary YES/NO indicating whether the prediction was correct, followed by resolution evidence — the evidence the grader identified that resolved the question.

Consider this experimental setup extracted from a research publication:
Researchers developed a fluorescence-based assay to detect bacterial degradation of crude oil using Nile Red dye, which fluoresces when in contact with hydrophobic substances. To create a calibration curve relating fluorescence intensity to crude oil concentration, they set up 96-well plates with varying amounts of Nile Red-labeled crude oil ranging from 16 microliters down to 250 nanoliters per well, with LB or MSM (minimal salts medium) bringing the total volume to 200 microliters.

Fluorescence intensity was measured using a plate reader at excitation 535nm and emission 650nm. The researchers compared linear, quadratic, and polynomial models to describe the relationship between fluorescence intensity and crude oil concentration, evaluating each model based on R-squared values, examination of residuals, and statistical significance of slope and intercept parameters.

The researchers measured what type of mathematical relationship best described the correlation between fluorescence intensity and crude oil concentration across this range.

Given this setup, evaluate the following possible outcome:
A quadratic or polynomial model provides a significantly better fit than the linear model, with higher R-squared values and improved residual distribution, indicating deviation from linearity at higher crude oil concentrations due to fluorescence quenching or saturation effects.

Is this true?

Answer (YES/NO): NO